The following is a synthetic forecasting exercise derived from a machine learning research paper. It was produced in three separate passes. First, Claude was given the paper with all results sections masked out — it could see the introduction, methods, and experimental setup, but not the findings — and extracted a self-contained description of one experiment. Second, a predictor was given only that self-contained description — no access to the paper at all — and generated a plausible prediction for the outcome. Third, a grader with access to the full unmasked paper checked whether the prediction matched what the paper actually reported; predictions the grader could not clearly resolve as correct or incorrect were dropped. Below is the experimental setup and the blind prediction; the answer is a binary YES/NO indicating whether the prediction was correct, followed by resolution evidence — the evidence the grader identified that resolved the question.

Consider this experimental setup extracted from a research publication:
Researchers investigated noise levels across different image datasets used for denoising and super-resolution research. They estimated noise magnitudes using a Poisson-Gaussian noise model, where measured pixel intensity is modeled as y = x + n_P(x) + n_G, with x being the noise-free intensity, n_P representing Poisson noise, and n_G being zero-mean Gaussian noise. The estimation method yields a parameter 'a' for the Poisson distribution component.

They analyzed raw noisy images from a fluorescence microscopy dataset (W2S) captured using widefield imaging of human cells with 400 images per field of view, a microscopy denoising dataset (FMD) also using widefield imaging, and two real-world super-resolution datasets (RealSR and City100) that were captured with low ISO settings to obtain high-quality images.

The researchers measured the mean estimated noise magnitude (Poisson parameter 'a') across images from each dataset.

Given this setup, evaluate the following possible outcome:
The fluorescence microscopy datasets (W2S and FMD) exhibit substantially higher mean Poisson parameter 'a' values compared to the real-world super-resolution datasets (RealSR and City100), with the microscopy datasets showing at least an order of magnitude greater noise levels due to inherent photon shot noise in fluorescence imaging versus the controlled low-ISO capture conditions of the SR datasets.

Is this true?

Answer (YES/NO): YES